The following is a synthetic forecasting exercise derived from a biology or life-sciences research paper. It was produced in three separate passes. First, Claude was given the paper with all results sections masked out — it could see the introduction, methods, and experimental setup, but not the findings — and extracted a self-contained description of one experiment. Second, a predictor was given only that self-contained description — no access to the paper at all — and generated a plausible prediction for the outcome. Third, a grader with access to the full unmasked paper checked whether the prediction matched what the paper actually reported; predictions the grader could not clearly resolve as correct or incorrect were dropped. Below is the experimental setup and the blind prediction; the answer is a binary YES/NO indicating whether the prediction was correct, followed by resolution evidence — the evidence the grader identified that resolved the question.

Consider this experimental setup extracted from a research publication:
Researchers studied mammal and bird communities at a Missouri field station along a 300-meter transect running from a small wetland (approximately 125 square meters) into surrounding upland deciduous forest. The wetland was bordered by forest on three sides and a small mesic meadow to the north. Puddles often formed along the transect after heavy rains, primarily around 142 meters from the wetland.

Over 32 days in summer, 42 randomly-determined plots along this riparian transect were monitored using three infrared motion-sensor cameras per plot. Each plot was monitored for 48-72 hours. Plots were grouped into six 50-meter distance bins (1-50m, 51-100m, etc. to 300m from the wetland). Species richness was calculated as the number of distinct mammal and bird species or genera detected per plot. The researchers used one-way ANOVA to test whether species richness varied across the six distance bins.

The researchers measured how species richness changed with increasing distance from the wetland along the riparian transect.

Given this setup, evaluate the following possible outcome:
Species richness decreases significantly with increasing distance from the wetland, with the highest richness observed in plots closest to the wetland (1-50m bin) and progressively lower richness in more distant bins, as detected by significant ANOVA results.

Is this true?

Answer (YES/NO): NO